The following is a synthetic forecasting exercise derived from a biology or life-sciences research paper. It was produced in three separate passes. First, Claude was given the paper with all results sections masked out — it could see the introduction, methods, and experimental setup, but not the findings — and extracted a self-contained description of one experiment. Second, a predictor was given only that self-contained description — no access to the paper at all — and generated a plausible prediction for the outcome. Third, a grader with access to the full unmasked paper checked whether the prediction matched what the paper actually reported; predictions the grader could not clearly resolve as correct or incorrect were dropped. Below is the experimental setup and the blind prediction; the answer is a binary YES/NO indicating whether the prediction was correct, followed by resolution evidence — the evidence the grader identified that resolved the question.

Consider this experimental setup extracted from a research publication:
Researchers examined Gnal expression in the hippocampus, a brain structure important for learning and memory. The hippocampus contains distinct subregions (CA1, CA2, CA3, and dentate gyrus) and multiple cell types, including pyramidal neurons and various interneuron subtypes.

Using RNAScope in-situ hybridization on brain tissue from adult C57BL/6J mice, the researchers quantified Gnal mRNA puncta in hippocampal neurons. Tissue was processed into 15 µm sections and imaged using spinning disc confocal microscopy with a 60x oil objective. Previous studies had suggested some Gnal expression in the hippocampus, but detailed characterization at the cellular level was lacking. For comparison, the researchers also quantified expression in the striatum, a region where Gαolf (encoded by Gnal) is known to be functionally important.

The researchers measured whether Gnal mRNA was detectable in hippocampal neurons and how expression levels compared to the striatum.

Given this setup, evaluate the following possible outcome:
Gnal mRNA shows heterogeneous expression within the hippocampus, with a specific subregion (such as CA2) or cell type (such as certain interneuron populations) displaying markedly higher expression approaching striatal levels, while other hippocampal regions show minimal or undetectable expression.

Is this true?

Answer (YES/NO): NO